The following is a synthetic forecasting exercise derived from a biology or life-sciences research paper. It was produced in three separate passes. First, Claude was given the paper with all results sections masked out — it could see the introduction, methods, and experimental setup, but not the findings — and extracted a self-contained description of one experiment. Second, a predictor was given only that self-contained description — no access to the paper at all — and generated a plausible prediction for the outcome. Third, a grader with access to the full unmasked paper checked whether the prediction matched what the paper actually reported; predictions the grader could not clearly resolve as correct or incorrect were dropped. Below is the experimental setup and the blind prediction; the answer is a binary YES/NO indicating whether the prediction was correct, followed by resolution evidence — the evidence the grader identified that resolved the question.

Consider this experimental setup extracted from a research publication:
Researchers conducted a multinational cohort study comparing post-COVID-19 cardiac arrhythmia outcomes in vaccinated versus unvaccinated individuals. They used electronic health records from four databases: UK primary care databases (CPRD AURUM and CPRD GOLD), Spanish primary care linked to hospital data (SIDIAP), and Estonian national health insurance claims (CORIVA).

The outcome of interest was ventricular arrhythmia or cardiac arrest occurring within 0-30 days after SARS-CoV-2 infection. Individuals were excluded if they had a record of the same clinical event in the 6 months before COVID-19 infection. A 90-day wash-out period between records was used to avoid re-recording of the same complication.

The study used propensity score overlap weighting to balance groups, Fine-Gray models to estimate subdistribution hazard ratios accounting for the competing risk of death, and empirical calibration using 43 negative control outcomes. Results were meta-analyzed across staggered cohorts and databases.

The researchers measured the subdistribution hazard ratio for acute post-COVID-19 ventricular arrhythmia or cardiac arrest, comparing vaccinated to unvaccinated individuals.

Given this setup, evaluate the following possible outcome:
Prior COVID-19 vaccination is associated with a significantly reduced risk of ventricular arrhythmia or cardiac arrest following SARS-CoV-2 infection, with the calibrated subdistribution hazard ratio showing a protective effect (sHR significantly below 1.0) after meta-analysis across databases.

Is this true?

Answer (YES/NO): YES